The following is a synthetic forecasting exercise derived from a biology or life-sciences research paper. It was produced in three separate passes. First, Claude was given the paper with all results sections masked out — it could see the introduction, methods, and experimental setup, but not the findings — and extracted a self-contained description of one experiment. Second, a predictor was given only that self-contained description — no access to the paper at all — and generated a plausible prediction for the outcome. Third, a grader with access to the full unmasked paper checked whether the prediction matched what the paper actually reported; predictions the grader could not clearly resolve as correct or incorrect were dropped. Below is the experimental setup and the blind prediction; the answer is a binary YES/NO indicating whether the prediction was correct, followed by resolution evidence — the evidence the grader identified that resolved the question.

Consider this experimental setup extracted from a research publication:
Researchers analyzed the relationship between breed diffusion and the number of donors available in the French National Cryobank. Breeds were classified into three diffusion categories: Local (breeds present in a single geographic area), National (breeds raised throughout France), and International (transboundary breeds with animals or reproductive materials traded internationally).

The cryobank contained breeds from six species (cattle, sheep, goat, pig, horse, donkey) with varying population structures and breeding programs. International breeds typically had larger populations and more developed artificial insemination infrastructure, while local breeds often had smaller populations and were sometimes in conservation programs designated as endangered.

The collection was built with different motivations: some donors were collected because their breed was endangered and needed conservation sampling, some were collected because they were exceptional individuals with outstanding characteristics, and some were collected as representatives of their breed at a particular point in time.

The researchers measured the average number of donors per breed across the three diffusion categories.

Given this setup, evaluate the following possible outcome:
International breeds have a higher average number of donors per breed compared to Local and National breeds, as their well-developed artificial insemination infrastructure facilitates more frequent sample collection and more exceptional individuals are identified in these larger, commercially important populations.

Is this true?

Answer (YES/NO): NO